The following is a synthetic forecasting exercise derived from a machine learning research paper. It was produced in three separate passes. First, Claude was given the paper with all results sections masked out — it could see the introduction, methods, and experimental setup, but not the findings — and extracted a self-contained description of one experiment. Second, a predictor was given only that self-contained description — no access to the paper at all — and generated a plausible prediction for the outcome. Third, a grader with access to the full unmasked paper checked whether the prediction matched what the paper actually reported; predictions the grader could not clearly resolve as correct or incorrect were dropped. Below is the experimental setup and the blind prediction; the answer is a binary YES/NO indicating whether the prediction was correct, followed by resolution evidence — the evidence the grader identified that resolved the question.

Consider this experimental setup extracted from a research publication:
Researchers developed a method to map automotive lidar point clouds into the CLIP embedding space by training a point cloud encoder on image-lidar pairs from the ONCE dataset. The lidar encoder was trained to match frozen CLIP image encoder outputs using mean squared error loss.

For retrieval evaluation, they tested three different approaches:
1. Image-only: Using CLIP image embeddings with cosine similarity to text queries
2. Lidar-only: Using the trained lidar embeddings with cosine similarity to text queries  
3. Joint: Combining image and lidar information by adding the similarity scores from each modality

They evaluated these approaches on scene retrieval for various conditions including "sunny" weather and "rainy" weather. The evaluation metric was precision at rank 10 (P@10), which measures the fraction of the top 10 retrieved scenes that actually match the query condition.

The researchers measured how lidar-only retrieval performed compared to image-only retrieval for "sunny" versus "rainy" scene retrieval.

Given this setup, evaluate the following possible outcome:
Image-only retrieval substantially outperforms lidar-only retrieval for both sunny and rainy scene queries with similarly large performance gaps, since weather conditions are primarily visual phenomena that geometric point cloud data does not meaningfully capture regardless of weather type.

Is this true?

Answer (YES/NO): NO